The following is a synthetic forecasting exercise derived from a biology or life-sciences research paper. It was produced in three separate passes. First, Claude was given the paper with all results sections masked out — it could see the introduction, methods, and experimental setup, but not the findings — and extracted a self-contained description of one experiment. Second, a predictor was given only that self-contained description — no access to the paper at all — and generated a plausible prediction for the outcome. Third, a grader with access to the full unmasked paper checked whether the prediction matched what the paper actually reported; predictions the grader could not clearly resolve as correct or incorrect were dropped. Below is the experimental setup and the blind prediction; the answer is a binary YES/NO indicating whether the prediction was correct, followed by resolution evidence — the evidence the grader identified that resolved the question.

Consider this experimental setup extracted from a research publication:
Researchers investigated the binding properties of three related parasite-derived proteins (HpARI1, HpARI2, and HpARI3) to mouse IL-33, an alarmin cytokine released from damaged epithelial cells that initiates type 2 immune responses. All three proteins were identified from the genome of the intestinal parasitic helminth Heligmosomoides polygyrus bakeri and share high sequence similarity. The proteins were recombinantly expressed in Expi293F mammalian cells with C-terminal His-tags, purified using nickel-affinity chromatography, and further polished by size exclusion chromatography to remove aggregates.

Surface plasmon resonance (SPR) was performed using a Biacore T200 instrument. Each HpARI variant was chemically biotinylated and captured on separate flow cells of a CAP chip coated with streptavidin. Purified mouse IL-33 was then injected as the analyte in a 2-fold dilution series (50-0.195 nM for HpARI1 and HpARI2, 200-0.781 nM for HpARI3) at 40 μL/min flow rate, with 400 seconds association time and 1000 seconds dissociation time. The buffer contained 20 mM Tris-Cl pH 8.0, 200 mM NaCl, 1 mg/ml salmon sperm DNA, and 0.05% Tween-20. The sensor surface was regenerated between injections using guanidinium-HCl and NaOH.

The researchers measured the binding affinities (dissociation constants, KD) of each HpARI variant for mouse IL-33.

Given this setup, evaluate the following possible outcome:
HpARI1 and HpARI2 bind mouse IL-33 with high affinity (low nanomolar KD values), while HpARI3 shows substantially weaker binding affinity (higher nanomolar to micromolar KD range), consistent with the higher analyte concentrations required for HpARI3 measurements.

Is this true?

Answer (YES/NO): NO